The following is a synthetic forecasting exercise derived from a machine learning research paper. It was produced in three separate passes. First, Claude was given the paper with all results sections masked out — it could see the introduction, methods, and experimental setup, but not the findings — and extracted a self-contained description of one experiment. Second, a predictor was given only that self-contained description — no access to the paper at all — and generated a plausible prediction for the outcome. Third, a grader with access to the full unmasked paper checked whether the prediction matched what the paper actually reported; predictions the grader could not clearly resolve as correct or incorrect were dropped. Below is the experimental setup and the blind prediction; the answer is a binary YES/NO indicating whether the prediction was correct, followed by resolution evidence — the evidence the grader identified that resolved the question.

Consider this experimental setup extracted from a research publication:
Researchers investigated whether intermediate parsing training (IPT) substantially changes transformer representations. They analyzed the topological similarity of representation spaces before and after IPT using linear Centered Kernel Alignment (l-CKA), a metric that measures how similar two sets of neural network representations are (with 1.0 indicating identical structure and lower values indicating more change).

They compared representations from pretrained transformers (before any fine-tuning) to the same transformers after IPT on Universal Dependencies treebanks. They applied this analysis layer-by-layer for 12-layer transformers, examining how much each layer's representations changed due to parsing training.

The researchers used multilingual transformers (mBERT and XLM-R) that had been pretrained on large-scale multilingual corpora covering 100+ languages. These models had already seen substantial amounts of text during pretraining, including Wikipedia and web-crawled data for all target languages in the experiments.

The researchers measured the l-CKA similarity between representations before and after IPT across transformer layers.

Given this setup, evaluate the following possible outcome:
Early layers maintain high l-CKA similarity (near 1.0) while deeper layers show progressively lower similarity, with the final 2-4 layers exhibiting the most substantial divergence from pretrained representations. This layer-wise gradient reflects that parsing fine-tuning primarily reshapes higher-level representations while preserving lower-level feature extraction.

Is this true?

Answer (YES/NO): YES